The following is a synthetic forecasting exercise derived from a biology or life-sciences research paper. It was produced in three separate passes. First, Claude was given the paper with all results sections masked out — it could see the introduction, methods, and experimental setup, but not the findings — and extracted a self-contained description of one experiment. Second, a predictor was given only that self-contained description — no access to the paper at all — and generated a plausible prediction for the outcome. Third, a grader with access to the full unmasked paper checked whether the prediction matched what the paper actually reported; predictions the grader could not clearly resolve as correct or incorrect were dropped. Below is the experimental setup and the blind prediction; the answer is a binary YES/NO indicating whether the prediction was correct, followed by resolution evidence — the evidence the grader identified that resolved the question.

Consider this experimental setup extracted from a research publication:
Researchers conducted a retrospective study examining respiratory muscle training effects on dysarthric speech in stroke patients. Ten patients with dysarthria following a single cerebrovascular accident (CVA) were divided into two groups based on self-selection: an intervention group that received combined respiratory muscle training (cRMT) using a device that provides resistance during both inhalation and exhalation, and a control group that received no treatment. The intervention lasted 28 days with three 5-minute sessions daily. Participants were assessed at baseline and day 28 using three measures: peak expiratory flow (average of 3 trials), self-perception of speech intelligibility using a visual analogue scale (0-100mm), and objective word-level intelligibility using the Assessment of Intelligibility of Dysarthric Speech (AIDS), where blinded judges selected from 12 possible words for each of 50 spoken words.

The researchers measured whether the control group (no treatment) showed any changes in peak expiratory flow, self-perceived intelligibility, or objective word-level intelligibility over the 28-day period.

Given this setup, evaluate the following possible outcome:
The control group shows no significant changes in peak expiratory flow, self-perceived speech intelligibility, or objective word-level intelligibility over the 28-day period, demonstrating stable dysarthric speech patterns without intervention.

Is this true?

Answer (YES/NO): YES